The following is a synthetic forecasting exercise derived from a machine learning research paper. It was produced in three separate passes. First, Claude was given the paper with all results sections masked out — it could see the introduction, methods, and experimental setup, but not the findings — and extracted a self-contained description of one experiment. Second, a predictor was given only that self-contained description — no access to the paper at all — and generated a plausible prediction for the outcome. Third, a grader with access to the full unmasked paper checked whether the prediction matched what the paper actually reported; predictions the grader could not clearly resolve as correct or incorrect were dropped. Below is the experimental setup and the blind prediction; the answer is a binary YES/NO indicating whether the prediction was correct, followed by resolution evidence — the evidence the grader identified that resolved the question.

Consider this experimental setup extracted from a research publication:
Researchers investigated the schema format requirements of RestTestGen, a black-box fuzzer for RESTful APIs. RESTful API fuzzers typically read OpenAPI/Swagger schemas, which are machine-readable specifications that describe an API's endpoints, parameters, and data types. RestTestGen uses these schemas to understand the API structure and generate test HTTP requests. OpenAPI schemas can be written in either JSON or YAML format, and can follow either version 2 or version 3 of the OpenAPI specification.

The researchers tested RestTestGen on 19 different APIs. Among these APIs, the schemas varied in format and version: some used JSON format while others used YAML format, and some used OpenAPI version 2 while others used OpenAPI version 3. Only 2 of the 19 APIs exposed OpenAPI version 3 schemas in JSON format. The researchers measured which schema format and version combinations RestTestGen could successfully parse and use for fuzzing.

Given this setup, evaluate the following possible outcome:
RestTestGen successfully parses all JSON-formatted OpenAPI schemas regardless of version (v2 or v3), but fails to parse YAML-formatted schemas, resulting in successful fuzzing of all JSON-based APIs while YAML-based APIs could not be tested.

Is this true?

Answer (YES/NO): NO